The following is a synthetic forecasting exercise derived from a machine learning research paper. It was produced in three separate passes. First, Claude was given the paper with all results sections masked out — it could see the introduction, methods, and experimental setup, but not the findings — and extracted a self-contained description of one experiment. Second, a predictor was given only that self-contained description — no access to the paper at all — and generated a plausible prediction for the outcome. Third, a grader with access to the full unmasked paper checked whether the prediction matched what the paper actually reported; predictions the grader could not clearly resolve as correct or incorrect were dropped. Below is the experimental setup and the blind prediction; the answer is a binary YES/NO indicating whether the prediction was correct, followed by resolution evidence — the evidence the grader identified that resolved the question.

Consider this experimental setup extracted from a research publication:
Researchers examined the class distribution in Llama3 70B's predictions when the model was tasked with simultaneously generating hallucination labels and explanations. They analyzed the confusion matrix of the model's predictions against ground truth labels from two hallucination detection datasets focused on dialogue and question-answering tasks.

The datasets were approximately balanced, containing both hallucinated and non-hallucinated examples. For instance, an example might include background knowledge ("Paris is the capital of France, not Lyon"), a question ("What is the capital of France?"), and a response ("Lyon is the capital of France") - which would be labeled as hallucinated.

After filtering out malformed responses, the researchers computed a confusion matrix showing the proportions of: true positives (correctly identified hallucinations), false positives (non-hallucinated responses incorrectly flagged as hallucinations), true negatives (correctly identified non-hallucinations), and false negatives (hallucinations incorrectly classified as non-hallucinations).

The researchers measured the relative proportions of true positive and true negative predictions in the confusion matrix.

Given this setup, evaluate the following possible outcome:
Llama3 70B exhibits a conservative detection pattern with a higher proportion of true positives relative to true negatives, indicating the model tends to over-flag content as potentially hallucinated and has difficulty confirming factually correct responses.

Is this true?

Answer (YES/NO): NO